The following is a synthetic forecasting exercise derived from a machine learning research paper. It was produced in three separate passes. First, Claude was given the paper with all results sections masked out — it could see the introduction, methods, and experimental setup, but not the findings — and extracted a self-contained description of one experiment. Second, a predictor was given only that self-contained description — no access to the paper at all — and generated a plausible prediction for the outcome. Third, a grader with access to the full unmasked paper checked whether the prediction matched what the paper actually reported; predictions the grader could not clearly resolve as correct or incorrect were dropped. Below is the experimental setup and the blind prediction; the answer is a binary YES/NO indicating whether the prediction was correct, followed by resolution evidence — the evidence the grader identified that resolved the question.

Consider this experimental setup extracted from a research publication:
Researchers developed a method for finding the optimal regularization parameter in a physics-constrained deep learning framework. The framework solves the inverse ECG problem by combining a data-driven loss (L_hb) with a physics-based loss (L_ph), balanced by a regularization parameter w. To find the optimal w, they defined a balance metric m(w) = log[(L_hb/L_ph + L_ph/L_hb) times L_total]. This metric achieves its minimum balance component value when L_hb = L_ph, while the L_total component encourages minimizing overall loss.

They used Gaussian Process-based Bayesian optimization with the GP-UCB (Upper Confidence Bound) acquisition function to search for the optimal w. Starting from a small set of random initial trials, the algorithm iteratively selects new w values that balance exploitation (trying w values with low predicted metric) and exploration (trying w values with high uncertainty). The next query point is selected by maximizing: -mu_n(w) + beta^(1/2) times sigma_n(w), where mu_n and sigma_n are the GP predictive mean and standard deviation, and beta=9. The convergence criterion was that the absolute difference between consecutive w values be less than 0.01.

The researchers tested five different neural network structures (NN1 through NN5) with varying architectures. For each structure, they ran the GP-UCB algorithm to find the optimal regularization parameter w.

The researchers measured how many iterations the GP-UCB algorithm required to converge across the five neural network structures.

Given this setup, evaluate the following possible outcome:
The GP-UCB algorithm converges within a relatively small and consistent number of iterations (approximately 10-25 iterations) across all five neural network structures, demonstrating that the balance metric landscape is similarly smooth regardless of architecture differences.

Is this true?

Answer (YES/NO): YES